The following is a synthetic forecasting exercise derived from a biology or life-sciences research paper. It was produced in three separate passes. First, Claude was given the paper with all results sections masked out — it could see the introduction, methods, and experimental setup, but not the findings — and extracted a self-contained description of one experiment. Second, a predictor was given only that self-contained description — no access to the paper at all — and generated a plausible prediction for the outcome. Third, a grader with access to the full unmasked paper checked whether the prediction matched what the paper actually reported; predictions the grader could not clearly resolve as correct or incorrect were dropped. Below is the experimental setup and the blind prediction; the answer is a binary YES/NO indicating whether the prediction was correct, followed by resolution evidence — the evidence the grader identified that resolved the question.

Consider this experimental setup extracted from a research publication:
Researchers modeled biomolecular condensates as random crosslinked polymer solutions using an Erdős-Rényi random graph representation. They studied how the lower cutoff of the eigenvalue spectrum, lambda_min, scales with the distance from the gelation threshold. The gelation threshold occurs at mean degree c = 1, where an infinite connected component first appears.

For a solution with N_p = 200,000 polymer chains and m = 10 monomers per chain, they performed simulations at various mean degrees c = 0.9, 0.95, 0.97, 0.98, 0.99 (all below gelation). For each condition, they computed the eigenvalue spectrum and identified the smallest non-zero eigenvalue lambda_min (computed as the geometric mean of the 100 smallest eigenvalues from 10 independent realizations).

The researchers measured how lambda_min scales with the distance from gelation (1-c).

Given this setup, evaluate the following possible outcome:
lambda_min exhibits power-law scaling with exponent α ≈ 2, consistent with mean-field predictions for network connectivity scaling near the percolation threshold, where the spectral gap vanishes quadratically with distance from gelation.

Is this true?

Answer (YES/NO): NO